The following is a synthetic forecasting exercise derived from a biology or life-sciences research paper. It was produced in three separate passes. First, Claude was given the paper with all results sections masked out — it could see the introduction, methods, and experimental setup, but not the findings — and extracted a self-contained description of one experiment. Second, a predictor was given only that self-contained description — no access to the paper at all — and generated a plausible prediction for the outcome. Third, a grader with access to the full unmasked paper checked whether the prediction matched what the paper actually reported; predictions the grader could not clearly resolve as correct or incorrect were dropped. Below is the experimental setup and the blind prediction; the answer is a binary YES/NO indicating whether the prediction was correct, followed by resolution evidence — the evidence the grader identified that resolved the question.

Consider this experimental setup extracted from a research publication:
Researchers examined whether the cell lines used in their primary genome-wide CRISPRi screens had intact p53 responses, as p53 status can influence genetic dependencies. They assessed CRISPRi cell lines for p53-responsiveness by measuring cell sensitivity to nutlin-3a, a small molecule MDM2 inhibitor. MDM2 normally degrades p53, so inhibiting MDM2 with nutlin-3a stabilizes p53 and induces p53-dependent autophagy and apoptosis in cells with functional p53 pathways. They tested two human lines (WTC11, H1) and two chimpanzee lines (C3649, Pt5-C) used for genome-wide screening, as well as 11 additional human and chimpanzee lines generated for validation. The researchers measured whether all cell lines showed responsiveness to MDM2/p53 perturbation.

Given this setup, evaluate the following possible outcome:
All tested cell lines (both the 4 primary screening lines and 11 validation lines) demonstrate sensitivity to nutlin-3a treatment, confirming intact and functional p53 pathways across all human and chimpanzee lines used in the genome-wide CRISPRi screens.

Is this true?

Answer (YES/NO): NO